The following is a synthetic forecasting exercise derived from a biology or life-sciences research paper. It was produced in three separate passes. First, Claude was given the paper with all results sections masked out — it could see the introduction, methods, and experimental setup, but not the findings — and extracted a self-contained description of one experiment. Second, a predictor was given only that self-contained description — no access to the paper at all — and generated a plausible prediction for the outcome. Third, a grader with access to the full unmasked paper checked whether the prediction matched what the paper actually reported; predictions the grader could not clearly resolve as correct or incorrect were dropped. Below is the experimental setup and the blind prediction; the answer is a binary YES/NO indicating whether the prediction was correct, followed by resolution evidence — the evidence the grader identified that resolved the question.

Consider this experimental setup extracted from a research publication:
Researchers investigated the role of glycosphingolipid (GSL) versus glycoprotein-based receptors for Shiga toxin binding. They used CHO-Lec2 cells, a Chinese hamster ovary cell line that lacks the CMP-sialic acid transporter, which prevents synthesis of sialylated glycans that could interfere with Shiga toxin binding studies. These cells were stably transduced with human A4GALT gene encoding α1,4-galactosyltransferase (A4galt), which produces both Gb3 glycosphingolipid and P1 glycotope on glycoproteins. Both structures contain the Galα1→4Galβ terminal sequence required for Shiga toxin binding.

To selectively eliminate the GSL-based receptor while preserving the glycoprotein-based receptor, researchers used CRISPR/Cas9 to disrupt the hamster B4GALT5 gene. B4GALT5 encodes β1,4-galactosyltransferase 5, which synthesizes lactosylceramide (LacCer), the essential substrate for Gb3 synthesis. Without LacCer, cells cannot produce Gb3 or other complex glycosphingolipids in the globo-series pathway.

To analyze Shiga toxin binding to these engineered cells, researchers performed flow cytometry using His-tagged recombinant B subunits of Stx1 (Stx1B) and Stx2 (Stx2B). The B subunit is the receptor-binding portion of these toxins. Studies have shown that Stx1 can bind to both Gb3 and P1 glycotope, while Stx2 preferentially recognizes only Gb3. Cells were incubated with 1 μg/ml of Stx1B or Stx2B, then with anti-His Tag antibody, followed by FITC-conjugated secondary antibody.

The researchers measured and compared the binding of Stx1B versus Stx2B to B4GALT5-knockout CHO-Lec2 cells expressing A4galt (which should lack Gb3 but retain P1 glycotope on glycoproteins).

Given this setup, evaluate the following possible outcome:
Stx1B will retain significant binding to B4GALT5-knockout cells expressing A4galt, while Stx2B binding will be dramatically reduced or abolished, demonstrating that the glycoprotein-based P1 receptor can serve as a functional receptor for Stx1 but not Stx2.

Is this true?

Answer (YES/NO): NO